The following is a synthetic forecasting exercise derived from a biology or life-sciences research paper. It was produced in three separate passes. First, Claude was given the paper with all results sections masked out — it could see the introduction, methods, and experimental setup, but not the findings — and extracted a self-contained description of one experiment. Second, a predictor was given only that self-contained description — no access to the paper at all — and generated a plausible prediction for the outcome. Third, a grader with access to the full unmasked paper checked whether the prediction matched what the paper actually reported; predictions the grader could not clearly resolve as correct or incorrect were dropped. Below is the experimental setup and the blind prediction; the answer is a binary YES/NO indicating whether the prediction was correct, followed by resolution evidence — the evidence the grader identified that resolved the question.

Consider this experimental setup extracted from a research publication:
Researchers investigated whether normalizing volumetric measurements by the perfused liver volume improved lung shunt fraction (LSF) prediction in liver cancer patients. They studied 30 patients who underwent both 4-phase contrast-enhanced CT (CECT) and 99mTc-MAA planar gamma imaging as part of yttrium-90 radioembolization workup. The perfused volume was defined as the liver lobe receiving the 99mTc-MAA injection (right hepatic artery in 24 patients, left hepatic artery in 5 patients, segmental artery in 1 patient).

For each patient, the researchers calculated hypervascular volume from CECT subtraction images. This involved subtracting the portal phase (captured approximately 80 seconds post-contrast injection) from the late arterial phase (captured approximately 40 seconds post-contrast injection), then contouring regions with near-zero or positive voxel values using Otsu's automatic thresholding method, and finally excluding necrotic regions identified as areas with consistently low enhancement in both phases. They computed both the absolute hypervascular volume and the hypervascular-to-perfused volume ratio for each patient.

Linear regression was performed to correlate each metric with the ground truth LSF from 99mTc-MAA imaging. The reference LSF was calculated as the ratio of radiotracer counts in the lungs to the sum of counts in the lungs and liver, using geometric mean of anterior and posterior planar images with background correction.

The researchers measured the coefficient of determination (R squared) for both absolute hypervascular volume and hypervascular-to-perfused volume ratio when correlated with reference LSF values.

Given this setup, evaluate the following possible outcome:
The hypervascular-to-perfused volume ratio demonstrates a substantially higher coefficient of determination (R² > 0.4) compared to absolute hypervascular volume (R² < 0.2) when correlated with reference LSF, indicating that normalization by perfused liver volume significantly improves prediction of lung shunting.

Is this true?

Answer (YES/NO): NO